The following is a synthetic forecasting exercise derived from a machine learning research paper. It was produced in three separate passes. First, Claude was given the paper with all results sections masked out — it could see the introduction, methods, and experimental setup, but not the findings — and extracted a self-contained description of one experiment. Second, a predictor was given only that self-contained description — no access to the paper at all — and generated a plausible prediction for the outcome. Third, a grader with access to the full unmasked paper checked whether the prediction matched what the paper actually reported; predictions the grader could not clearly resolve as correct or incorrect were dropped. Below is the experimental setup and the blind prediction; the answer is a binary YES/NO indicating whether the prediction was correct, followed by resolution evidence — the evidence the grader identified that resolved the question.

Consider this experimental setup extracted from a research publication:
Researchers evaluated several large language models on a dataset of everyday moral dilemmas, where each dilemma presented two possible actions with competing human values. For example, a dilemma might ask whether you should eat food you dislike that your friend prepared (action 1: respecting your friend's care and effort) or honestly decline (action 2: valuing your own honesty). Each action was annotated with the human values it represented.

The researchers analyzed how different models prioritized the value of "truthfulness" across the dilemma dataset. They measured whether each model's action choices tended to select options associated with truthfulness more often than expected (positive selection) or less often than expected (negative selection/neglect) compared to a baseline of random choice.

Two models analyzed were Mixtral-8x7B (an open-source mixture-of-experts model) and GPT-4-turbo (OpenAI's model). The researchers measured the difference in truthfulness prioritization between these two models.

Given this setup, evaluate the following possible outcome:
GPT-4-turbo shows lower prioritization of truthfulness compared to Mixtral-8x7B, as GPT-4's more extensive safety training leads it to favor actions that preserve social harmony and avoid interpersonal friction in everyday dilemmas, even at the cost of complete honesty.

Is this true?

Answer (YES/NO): NO